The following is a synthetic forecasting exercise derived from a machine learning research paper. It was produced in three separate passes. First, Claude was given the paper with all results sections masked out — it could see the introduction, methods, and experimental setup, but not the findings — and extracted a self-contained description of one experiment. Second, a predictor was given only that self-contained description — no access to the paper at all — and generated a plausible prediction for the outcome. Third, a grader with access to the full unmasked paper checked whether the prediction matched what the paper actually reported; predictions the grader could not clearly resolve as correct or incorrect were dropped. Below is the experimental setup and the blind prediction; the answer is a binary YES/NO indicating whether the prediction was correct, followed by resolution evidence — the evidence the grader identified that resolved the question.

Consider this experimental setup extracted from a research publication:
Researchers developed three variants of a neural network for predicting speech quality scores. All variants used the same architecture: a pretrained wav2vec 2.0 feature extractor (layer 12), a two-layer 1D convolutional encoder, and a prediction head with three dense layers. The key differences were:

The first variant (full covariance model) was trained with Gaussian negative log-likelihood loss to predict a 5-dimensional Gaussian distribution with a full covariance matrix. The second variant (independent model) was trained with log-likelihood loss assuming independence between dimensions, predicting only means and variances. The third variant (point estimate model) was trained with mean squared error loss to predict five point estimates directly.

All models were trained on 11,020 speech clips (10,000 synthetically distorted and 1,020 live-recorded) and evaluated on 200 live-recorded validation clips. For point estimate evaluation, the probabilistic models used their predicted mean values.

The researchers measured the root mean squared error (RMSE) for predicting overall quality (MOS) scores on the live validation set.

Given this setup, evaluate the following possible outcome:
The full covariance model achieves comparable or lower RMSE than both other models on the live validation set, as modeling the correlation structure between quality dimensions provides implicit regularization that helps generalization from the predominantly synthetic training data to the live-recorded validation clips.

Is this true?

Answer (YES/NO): NO